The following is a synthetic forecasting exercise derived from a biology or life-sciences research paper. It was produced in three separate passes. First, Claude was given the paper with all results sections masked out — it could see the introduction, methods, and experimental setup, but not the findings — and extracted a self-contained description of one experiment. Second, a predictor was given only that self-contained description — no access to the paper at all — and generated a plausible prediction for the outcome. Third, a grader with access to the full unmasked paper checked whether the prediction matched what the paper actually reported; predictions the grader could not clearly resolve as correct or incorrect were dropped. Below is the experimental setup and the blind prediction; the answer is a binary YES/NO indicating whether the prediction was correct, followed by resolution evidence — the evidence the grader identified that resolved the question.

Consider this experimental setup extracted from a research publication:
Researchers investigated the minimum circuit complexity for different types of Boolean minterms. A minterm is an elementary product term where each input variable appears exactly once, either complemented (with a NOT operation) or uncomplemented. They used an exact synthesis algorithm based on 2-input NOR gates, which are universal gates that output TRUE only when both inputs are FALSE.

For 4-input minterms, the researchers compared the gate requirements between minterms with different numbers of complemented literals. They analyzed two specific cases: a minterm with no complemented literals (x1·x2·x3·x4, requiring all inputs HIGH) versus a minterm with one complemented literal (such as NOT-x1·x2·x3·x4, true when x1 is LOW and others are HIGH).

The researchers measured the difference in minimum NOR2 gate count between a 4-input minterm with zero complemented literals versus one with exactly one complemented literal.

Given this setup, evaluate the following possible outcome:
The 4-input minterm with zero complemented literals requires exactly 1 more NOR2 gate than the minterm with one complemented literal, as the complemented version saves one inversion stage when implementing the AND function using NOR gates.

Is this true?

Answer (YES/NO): YES